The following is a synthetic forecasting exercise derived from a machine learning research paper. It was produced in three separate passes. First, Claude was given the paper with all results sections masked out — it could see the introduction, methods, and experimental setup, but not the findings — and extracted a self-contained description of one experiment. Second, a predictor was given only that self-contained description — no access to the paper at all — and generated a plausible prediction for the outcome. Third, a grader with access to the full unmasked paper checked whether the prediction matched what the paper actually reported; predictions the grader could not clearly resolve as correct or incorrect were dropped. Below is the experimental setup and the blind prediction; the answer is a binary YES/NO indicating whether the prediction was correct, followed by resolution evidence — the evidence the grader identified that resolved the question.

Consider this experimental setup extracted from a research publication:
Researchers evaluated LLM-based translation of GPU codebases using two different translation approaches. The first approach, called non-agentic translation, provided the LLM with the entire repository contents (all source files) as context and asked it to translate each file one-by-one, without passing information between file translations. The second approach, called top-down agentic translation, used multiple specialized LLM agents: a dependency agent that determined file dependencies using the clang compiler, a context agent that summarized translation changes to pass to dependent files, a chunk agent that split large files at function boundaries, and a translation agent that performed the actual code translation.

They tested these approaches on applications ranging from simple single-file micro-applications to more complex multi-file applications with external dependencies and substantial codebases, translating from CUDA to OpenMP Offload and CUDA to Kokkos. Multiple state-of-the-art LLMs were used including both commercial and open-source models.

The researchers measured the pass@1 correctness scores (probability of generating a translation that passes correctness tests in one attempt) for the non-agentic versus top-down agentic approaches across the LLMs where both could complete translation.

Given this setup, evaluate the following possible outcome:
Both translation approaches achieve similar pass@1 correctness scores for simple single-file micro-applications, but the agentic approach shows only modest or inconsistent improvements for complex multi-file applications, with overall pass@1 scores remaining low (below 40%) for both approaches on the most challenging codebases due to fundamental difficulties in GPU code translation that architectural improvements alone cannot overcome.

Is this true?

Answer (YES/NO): NO